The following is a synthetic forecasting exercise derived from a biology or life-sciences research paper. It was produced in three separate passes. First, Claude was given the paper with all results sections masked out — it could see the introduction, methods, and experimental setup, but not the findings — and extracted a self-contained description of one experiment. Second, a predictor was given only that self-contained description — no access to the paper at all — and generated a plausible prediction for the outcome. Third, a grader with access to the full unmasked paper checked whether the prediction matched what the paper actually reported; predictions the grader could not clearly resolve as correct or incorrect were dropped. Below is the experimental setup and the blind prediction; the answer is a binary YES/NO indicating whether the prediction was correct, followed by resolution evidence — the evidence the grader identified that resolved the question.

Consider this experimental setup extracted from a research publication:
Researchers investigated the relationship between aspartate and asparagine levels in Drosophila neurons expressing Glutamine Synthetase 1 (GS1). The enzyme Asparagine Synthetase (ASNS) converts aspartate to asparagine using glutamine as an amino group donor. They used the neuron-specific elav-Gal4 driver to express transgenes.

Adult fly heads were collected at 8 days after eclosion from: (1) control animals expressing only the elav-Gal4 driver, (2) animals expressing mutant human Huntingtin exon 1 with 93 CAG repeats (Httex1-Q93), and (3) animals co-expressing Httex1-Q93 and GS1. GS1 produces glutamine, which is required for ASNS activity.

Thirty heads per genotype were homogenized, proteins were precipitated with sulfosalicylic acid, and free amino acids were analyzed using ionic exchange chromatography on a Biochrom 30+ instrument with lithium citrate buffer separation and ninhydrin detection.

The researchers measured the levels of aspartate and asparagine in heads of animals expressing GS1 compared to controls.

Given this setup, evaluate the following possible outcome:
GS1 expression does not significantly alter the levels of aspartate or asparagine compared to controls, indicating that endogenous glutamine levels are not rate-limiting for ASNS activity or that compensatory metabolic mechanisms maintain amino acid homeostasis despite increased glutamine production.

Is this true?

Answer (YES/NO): NO